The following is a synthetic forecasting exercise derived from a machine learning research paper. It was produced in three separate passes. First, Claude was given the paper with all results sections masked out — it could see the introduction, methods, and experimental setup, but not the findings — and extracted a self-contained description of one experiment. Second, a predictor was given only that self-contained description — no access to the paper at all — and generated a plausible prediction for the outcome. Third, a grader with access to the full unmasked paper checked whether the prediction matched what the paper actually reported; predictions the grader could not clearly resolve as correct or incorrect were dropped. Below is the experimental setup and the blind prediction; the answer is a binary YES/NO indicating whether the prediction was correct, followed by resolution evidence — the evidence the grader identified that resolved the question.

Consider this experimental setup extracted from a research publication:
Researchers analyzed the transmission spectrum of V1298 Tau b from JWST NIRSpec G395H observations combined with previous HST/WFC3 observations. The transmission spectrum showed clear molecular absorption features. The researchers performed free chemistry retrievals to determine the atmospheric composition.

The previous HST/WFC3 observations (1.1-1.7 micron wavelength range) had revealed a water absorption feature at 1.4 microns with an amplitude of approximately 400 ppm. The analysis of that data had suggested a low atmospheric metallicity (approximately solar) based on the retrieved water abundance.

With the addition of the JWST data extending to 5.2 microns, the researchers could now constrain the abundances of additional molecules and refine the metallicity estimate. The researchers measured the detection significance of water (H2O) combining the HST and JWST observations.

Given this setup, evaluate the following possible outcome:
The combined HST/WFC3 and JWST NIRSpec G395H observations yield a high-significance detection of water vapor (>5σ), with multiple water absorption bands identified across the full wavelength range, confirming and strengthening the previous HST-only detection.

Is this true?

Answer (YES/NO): YES